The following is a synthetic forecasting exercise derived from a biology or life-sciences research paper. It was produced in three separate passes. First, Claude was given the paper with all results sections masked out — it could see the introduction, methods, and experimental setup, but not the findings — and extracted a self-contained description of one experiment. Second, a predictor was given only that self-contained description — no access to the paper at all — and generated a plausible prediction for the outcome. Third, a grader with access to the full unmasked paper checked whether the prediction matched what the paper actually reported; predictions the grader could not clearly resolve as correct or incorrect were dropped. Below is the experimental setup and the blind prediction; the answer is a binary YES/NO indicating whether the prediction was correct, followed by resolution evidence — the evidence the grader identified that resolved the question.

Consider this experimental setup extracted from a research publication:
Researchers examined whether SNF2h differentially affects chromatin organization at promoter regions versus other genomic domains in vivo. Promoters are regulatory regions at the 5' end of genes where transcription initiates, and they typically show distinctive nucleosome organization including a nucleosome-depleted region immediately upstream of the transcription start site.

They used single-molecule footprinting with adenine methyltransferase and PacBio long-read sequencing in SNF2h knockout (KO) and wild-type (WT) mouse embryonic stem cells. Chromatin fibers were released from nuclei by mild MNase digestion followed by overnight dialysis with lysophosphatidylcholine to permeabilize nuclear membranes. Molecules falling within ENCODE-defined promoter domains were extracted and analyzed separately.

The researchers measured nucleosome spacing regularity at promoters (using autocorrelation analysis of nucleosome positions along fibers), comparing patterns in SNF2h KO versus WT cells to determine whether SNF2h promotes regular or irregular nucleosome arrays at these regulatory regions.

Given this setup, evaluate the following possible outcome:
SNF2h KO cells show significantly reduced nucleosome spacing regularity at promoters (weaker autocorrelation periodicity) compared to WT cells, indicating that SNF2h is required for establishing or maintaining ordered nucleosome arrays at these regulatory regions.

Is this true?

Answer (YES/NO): NO